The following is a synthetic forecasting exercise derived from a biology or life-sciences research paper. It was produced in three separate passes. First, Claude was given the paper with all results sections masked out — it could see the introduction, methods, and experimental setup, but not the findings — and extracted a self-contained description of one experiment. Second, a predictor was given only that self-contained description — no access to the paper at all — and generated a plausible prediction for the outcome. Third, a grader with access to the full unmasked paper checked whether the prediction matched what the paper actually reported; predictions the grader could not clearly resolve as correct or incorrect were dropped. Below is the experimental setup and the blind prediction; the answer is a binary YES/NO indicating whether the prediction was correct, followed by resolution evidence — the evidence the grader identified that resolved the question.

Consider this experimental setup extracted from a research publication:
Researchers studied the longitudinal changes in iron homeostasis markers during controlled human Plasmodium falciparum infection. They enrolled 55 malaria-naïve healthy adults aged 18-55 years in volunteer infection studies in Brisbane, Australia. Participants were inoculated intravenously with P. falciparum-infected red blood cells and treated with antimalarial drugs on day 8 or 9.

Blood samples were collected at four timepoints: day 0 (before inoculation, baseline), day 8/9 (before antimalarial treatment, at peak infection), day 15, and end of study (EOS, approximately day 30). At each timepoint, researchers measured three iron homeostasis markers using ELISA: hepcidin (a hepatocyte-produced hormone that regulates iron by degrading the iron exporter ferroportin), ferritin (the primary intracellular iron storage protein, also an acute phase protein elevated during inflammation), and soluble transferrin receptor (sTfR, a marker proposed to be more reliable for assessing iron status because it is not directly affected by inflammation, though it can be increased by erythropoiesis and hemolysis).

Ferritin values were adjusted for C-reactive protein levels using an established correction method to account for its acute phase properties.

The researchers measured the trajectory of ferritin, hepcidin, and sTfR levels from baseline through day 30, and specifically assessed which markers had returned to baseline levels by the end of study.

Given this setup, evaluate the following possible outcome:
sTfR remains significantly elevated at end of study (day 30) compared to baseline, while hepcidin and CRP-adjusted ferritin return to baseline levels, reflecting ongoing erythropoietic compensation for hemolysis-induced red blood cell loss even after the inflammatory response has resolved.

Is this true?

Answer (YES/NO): YES